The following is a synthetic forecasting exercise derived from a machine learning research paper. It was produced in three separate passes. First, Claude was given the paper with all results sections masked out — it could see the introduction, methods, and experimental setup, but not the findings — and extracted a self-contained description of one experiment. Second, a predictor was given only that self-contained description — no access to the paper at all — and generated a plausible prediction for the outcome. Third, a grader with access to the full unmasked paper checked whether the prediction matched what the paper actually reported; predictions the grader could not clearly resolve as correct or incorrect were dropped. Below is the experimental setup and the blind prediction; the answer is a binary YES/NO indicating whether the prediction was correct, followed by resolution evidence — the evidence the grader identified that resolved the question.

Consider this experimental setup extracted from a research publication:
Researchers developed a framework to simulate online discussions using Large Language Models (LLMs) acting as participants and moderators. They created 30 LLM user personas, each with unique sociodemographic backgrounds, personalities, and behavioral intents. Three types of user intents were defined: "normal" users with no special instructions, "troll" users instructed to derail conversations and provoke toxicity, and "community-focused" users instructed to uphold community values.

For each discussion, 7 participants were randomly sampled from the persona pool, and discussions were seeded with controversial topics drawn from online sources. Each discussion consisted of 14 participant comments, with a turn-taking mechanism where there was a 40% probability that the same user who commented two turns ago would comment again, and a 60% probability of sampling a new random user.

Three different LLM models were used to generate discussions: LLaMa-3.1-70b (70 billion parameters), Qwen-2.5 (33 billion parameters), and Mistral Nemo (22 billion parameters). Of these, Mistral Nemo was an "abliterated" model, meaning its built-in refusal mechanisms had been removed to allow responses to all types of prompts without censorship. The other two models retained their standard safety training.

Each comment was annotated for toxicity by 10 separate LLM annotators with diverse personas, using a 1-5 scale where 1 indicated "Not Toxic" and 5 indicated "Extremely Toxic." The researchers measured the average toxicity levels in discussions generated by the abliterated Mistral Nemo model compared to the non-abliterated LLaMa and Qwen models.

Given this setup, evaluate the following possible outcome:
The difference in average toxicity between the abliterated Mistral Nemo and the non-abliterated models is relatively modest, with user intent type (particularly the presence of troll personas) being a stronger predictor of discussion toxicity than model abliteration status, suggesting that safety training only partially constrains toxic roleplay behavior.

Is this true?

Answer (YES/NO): NO